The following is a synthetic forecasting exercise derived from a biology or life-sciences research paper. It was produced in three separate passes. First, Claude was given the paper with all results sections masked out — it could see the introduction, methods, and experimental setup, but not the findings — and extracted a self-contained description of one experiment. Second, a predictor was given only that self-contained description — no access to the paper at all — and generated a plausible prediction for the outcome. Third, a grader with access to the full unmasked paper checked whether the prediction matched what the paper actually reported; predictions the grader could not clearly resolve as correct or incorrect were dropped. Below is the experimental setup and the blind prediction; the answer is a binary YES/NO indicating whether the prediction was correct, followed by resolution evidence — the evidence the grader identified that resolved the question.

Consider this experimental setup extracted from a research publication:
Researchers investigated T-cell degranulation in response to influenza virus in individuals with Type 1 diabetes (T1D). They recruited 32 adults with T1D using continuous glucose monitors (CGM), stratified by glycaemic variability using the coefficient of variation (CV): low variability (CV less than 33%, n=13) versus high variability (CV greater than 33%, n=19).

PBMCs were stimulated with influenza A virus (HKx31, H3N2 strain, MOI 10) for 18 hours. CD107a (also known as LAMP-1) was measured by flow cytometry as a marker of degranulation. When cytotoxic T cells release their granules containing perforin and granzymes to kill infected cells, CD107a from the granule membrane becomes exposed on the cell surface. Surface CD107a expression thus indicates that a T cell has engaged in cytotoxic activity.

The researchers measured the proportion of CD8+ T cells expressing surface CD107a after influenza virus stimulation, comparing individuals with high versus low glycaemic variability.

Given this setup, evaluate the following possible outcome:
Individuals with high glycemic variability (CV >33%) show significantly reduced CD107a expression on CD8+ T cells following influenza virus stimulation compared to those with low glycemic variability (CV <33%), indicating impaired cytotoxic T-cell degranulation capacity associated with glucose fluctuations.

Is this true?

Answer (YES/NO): NO